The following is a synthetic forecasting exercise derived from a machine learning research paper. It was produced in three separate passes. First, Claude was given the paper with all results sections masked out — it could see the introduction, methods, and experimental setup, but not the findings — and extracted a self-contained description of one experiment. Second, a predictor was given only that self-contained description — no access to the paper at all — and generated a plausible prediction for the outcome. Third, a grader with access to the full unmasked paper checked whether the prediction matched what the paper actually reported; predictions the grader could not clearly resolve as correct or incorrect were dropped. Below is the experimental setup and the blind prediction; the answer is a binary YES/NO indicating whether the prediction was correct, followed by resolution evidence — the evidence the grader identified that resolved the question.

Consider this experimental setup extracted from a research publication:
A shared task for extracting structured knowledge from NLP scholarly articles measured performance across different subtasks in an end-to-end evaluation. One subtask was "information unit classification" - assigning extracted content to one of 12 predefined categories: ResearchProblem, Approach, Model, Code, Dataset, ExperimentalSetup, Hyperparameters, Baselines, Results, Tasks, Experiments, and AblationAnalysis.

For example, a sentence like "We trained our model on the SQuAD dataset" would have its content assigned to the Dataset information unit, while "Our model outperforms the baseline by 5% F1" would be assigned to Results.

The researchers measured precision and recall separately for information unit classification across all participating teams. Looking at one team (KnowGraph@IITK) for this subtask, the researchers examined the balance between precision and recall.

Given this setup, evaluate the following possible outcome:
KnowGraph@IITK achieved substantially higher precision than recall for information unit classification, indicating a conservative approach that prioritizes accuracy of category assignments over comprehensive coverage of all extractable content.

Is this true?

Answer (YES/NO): NO